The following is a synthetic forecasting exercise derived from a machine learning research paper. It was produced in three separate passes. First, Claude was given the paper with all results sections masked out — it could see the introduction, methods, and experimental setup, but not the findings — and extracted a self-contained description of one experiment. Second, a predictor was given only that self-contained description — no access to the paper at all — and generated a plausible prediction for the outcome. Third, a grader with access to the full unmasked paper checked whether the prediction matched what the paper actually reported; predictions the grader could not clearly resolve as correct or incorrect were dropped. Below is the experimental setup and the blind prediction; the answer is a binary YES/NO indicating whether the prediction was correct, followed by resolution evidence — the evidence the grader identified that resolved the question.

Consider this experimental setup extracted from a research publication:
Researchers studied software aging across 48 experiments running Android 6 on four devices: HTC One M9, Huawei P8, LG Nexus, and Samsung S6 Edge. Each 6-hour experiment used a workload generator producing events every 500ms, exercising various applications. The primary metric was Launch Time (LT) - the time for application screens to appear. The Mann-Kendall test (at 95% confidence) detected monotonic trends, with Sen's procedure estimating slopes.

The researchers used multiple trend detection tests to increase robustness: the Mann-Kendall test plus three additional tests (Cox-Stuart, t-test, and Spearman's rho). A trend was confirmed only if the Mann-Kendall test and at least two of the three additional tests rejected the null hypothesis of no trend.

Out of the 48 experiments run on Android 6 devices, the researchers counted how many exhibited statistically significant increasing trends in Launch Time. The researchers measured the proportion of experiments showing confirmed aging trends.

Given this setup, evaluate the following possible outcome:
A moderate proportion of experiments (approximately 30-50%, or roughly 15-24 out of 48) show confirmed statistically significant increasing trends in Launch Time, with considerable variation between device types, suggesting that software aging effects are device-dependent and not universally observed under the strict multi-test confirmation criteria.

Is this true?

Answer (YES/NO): NO